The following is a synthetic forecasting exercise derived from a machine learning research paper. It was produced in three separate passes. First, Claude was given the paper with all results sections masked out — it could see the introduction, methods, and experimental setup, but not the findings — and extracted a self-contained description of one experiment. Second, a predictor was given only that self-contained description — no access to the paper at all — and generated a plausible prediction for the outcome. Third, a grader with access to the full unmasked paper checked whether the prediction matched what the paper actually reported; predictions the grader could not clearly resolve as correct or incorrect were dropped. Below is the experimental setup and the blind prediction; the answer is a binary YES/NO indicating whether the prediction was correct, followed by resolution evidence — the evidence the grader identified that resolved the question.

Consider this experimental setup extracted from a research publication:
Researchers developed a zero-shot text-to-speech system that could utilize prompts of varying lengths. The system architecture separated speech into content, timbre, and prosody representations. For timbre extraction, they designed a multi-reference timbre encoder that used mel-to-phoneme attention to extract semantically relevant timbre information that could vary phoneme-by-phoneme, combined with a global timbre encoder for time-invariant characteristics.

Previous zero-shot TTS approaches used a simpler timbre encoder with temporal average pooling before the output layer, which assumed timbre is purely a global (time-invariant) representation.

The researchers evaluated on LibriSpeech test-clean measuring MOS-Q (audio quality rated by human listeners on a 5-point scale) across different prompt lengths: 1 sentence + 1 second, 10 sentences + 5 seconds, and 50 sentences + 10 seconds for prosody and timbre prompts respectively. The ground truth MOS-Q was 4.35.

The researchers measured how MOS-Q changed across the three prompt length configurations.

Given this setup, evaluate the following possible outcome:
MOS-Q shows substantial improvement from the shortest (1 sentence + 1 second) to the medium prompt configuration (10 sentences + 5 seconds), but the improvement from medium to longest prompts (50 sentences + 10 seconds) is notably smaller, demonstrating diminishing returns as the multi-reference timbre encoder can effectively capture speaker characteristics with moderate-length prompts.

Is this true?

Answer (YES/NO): NO